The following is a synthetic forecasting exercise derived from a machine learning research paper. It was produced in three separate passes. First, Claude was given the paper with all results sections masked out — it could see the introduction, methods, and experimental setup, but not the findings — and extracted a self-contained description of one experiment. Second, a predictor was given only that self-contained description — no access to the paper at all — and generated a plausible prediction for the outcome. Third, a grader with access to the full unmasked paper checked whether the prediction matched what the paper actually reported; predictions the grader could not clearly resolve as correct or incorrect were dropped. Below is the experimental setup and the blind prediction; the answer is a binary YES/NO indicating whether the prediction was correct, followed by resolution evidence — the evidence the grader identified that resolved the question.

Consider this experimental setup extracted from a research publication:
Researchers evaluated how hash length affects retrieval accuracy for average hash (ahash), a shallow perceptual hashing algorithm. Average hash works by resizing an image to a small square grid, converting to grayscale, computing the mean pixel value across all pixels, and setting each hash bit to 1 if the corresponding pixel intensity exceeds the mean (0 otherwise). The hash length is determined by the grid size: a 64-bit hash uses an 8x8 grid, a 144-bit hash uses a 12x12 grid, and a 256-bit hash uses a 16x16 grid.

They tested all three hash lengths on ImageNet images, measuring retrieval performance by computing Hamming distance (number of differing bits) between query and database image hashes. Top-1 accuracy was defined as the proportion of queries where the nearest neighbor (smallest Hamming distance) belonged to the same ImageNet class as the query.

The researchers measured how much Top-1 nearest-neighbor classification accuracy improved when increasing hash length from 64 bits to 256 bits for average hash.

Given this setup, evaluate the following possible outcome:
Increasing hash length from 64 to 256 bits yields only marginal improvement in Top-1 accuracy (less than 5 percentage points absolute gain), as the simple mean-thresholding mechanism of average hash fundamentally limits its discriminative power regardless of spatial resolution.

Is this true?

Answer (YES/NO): YES